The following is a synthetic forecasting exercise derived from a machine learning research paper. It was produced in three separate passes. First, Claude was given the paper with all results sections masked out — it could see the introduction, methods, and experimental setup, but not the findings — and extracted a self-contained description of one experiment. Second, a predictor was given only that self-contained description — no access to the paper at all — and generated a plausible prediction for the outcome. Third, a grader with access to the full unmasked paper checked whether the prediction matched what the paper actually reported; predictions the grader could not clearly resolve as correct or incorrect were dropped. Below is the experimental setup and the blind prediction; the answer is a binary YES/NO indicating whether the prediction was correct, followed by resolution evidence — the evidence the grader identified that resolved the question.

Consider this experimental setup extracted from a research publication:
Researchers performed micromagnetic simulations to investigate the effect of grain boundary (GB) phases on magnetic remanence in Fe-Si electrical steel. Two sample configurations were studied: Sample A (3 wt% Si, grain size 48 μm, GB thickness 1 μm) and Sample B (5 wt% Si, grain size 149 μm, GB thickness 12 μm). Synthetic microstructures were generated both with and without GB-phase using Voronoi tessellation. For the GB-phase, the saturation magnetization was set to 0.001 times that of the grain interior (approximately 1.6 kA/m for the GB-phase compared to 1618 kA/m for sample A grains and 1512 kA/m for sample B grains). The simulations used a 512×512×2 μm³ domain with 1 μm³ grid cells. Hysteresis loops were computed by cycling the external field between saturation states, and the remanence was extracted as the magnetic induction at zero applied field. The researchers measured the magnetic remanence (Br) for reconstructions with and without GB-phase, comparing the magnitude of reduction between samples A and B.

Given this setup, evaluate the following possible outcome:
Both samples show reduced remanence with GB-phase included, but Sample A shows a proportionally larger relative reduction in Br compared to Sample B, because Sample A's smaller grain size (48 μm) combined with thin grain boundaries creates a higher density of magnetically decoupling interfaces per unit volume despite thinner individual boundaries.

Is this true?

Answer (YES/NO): NO